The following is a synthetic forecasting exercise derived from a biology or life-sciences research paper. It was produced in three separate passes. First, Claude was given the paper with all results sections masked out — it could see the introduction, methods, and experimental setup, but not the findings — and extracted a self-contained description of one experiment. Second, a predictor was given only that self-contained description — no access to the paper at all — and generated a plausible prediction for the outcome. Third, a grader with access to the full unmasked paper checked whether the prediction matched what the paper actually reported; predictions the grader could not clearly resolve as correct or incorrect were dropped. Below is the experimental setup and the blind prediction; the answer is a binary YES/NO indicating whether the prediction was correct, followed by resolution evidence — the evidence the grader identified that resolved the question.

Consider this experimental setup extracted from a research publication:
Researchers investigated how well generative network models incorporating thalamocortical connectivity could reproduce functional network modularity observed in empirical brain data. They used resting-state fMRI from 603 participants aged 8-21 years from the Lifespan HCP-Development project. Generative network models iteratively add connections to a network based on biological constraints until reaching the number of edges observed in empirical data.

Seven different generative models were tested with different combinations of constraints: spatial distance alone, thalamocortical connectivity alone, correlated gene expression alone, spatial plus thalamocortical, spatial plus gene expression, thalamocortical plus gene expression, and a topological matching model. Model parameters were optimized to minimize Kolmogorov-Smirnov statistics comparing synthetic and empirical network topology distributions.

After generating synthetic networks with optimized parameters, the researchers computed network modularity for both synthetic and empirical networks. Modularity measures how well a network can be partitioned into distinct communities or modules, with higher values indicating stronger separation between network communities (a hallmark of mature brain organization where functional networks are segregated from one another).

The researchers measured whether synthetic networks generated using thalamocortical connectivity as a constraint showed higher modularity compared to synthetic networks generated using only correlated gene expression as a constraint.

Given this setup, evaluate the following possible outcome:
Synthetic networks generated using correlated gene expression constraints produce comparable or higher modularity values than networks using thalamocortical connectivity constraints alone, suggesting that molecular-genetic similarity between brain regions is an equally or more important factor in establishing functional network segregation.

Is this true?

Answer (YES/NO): NO